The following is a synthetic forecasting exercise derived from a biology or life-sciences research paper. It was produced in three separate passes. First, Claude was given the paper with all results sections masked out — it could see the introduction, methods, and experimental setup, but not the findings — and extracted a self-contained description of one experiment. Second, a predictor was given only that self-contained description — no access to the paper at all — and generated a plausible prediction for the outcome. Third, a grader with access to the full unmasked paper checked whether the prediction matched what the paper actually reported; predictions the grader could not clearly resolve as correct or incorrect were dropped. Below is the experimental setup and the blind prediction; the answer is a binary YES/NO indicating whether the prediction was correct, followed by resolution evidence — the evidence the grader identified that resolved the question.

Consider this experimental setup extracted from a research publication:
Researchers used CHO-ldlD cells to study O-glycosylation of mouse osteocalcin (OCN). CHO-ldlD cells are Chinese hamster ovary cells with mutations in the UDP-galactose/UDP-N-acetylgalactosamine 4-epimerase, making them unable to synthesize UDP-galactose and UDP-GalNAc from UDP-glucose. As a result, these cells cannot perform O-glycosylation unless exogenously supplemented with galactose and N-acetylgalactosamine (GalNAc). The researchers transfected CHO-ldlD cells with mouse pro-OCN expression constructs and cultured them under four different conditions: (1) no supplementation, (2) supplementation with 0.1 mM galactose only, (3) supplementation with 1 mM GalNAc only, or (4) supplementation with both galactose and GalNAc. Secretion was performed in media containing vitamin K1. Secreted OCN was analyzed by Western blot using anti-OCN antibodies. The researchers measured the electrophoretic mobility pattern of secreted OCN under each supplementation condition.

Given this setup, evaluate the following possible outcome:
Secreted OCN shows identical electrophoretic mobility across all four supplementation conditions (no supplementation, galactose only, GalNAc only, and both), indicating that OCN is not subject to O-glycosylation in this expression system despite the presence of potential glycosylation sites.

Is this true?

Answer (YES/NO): NO